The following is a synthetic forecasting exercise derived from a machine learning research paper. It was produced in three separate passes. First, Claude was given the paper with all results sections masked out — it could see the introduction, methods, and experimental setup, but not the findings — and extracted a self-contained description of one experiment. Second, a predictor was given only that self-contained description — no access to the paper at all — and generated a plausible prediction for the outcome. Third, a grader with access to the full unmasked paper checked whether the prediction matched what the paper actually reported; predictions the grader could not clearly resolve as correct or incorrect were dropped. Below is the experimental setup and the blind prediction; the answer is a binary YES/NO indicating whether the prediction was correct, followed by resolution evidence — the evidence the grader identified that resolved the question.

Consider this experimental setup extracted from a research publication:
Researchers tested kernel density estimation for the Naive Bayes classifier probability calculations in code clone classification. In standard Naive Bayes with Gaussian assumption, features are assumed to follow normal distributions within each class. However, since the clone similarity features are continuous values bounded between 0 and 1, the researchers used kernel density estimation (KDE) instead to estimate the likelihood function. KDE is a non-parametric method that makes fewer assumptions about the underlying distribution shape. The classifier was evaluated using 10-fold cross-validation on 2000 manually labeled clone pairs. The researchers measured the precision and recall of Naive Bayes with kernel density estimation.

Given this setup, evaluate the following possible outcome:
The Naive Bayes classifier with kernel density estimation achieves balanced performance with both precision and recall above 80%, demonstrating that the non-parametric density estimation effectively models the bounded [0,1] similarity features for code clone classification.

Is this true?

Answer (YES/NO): YES